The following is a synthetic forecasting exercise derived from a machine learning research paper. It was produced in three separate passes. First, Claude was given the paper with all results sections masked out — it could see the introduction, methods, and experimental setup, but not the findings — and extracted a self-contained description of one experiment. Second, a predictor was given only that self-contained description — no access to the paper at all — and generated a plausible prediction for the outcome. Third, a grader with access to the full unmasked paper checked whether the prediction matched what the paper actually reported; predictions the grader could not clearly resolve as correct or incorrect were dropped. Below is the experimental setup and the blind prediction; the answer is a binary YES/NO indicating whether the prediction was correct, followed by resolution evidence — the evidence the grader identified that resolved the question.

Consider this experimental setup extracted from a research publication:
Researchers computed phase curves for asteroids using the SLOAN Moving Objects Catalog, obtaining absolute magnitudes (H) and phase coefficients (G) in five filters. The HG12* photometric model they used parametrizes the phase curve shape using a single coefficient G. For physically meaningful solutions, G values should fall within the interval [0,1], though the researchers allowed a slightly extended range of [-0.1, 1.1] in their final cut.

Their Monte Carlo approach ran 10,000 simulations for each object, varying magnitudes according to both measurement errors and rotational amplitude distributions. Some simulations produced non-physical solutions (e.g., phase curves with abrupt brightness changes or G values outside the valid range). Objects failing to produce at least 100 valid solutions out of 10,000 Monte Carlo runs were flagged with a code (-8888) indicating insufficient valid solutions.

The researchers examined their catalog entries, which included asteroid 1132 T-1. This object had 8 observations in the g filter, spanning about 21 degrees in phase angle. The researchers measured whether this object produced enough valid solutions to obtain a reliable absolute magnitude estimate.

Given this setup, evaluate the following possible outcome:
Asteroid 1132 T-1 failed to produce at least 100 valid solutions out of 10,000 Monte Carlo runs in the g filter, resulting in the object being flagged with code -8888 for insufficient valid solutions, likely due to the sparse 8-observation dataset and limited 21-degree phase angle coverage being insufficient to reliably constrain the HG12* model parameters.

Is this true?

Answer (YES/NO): YES